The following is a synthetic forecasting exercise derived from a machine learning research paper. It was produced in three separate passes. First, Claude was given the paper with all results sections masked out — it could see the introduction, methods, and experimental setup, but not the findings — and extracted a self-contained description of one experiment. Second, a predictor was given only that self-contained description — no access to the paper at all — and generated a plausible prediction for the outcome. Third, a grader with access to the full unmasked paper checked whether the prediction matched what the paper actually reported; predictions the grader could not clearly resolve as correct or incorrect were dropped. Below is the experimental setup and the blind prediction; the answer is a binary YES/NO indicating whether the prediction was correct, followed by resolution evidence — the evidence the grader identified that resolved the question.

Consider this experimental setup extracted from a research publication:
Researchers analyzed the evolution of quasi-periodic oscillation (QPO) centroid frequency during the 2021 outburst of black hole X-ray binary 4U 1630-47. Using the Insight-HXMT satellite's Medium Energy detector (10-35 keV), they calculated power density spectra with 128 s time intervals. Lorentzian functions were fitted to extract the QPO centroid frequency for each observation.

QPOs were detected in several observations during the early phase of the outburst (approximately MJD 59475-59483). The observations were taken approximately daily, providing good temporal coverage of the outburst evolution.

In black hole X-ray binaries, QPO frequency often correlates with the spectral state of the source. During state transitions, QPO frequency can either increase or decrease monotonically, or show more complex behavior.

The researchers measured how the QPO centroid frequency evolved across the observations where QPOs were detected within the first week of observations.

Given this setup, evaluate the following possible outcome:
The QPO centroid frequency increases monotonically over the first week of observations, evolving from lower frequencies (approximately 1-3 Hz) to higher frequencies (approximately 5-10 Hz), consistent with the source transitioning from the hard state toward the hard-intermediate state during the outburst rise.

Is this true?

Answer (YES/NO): NO